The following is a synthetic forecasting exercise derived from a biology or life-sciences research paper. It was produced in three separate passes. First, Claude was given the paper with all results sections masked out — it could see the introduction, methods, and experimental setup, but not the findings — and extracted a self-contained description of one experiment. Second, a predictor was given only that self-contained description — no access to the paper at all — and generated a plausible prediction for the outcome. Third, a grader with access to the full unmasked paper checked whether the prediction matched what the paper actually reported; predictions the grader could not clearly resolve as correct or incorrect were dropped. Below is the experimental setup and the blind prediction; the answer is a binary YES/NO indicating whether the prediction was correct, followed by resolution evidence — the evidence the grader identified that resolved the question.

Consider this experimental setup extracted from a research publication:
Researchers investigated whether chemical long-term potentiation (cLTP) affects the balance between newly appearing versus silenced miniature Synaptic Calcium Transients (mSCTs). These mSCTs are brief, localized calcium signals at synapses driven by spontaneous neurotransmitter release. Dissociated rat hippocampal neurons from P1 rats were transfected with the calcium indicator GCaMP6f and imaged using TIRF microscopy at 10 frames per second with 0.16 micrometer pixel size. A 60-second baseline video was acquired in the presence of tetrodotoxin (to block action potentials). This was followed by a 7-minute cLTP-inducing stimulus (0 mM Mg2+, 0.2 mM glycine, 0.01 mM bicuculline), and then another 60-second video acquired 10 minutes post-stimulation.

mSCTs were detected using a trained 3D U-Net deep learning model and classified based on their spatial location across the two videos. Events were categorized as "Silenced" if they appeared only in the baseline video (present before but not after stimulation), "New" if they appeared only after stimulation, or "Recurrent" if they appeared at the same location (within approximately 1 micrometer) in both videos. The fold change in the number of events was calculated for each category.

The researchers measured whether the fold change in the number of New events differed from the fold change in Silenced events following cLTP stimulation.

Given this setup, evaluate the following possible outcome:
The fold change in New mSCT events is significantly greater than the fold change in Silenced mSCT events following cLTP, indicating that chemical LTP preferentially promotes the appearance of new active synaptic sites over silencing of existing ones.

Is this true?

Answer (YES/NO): YES